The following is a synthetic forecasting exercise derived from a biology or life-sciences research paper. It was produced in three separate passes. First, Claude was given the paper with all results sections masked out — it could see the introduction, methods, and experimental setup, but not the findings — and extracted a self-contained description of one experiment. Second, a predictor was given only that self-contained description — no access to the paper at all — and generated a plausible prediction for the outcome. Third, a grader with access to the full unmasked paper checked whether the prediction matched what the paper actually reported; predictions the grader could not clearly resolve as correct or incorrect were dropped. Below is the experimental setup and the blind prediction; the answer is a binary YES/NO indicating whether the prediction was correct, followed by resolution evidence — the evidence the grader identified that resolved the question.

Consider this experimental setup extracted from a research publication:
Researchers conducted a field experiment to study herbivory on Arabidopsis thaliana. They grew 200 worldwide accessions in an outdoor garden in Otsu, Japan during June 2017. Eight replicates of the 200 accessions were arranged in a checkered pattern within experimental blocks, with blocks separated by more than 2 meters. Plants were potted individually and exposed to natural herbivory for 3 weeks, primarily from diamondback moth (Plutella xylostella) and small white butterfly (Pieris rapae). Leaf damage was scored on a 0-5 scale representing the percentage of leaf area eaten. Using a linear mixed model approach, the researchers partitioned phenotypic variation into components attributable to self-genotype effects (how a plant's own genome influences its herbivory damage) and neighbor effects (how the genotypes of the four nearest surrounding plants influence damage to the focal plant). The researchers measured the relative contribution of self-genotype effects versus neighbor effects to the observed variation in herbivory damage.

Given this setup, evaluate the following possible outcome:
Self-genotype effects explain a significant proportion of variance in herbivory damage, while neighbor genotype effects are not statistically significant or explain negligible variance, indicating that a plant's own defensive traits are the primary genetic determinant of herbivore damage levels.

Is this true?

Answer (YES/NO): NO